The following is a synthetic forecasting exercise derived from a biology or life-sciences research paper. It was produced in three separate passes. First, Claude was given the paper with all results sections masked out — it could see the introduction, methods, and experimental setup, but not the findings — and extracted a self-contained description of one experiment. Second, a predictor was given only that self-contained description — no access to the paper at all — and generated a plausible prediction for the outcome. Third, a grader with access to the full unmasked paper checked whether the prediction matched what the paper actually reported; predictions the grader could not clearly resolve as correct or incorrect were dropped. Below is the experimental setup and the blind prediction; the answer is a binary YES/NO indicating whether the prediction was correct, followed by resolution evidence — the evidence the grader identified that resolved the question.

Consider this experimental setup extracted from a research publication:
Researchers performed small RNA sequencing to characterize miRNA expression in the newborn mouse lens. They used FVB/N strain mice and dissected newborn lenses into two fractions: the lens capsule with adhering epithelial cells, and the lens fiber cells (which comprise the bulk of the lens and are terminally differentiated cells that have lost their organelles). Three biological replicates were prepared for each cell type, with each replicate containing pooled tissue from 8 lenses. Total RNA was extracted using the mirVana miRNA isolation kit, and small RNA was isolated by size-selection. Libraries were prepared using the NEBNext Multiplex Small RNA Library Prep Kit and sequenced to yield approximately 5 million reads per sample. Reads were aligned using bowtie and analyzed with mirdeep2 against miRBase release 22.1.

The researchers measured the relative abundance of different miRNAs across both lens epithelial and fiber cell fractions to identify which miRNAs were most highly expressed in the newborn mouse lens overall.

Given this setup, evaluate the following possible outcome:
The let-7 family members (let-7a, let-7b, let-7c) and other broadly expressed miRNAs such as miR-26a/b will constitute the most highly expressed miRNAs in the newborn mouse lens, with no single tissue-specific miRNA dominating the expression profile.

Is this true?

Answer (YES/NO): NO